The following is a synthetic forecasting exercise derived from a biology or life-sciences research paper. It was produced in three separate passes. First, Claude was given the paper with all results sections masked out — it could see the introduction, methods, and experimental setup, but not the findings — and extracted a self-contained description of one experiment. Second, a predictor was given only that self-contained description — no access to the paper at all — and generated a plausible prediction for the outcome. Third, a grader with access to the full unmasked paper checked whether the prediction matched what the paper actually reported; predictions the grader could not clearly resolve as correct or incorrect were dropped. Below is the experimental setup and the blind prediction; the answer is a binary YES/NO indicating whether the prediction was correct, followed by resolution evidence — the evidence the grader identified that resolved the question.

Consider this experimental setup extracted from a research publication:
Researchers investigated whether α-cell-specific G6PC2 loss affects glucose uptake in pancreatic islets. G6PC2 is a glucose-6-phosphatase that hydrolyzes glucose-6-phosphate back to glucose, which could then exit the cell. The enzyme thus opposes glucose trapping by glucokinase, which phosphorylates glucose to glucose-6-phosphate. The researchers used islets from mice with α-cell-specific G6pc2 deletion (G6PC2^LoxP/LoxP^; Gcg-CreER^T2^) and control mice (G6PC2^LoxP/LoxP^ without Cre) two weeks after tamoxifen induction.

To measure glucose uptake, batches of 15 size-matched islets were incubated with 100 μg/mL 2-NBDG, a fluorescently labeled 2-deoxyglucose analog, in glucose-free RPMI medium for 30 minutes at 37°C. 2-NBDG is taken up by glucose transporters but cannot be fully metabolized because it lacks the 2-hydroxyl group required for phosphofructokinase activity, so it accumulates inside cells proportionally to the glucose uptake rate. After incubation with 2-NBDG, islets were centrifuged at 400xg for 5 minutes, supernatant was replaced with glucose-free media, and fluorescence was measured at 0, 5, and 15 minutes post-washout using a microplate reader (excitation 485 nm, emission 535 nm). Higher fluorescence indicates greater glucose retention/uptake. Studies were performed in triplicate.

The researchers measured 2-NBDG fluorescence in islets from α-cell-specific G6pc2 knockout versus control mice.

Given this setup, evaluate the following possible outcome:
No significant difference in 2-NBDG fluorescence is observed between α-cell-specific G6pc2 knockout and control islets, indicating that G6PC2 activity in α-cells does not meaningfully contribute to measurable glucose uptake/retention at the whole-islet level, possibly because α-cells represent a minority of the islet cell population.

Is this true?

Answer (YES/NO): NO